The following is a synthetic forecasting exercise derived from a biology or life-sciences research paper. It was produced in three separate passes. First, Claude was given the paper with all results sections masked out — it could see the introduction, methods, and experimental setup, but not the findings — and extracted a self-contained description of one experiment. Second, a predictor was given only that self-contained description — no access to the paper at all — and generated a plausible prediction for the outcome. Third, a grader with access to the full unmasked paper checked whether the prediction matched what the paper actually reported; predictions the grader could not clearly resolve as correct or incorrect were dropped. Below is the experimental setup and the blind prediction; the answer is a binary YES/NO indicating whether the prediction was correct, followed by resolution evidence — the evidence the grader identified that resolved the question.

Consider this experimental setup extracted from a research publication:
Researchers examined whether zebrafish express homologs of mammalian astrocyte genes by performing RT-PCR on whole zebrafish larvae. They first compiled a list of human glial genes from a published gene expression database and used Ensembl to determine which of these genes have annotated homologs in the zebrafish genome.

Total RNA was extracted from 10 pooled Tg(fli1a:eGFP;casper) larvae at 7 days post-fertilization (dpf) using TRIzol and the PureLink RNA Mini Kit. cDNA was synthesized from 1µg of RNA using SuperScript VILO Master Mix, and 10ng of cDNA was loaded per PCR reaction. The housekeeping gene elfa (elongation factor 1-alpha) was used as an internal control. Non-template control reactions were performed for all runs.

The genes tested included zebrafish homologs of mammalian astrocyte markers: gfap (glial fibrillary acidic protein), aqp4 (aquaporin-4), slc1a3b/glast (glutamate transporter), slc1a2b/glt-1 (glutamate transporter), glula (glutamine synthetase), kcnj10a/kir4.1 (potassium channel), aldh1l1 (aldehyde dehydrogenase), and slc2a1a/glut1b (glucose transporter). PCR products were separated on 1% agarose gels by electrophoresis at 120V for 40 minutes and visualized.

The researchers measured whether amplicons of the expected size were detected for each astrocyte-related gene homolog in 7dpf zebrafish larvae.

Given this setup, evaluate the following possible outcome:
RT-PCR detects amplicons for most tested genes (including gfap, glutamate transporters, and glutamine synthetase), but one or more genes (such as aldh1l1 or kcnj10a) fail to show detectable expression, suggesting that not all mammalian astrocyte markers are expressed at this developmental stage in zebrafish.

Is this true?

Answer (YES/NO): NO